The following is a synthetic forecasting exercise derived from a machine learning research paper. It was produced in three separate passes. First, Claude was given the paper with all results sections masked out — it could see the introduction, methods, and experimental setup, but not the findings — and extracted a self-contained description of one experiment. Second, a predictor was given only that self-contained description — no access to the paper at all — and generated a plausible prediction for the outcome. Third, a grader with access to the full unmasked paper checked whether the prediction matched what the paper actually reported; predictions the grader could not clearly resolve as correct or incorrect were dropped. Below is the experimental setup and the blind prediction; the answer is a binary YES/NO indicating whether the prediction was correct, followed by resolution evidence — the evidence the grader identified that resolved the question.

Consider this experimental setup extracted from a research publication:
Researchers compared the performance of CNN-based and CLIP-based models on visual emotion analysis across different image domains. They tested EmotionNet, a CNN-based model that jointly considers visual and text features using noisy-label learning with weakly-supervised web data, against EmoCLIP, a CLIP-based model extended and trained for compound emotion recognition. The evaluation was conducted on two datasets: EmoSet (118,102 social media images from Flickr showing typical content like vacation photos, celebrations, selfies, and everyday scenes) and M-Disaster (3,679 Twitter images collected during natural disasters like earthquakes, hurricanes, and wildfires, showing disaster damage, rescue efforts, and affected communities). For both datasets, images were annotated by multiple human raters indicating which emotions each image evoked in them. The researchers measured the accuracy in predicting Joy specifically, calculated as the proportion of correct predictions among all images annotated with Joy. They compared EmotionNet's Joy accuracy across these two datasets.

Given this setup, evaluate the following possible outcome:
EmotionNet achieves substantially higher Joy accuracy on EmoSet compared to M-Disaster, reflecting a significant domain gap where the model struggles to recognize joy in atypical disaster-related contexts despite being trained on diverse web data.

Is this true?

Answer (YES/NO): YES